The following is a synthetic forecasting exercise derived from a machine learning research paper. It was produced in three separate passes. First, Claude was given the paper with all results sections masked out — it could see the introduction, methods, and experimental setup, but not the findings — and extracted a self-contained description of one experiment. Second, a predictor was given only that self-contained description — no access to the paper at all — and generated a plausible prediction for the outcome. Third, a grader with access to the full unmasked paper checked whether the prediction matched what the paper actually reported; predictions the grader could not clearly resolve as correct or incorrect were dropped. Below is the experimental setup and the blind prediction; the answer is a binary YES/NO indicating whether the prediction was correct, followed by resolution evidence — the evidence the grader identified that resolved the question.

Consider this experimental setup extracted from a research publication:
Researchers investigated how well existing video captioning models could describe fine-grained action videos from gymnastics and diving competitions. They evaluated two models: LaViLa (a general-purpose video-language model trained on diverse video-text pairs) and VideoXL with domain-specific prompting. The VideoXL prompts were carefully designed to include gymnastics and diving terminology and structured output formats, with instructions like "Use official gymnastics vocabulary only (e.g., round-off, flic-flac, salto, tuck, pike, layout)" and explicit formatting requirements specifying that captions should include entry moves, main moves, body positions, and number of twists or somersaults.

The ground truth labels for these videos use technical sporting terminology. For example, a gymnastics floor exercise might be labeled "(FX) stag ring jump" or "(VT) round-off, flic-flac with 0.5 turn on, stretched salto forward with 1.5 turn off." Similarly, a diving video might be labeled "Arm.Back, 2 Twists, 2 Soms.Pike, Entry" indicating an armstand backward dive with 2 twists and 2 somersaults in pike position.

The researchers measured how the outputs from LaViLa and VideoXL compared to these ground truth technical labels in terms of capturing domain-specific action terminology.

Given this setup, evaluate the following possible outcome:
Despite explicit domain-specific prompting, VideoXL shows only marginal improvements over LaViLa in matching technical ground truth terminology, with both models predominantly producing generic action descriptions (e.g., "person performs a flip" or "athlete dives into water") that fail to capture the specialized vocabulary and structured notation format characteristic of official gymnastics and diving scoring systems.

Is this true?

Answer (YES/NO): NO